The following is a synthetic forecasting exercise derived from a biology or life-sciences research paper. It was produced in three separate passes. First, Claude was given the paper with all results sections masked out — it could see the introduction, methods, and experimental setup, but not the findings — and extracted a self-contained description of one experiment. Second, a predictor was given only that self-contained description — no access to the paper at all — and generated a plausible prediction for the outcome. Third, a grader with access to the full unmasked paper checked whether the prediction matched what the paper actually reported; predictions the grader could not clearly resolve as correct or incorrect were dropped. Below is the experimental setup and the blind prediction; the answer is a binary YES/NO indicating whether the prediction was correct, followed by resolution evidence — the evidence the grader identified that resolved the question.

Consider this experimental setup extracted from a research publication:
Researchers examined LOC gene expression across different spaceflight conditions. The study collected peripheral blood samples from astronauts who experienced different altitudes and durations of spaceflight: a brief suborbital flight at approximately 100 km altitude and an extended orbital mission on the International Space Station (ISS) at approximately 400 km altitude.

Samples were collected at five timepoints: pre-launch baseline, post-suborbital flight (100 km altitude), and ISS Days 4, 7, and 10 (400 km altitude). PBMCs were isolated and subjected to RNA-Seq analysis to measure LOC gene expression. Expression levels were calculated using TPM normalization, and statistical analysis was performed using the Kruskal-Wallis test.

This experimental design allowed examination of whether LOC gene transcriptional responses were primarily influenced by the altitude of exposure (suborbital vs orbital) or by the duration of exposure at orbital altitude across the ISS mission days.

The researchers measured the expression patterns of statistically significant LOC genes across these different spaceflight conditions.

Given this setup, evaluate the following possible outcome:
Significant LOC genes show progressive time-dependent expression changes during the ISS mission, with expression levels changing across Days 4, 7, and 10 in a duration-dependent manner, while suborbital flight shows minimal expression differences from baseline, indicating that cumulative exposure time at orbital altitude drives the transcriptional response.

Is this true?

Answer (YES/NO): NO